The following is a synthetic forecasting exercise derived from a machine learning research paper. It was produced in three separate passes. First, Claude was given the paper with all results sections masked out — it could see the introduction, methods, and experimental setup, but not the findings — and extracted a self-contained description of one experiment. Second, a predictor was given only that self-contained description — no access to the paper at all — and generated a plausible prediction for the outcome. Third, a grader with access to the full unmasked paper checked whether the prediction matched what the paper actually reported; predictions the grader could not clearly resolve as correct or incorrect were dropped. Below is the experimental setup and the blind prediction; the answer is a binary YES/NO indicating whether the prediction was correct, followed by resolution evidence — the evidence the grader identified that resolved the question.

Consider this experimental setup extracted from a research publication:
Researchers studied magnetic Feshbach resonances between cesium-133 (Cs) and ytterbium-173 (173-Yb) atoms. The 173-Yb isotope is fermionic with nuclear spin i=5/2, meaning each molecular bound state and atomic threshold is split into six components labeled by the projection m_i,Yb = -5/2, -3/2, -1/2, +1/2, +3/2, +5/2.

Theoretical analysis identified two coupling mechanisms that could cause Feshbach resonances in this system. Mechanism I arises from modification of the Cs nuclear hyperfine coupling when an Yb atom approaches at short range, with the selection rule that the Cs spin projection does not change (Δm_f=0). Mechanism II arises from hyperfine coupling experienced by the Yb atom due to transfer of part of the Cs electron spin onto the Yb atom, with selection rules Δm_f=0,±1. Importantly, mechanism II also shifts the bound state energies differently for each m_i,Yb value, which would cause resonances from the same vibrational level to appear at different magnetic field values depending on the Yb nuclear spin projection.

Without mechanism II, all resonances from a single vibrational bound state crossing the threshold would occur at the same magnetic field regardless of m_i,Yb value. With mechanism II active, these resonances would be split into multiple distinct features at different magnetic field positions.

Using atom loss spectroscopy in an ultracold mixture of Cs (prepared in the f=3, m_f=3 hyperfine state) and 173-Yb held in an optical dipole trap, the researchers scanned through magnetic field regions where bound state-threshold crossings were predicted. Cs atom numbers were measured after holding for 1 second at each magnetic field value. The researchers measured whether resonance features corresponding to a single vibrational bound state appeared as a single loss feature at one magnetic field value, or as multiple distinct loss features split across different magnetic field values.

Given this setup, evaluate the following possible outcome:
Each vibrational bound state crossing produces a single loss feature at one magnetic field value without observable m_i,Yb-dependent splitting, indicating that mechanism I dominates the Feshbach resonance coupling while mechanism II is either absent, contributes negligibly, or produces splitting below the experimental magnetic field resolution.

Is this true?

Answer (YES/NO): NO